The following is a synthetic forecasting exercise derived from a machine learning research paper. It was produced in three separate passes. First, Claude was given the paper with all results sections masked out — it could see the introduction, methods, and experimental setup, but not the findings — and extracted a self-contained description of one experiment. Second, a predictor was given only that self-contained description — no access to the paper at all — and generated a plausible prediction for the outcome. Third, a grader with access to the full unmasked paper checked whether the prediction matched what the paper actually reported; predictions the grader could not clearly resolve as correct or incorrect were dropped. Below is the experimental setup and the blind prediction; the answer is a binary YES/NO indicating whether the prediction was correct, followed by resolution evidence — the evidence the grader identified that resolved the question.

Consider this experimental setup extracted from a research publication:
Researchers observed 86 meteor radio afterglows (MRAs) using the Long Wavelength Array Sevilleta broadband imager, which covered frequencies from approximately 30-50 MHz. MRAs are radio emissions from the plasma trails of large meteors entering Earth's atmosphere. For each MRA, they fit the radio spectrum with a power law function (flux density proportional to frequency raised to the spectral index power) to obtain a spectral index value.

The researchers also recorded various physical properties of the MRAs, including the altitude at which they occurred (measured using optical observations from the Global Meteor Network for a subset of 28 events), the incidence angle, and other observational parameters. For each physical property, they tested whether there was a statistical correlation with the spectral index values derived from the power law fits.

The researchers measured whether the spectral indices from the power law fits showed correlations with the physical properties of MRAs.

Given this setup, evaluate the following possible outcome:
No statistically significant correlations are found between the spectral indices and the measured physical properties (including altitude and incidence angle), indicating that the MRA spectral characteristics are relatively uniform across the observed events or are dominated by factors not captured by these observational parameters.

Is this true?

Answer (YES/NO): YES